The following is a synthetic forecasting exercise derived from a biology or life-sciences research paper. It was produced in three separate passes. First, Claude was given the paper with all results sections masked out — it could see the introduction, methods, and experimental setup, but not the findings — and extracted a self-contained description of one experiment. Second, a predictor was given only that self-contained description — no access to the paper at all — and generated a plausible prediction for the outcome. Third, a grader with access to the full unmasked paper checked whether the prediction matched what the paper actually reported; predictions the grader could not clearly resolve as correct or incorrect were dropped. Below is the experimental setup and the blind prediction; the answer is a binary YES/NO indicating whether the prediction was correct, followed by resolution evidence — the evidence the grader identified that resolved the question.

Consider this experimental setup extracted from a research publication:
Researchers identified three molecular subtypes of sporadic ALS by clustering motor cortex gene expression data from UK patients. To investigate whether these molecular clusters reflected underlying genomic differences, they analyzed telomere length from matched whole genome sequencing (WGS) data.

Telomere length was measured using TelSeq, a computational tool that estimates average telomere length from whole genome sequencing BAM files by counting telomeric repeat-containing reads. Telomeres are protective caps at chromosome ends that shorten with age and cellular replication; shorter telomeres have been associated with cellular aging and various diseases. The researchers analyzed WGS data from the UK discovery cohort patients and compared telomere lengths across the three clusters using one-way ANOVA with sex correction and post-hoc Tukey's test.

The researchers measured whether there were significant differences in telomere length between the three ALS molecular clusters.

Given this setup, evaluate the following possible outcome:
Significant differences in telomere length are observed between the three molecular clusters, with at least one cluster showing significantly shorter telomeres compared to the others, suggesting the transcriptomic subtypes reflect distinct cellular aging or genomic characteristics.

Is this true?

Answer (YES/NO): NO